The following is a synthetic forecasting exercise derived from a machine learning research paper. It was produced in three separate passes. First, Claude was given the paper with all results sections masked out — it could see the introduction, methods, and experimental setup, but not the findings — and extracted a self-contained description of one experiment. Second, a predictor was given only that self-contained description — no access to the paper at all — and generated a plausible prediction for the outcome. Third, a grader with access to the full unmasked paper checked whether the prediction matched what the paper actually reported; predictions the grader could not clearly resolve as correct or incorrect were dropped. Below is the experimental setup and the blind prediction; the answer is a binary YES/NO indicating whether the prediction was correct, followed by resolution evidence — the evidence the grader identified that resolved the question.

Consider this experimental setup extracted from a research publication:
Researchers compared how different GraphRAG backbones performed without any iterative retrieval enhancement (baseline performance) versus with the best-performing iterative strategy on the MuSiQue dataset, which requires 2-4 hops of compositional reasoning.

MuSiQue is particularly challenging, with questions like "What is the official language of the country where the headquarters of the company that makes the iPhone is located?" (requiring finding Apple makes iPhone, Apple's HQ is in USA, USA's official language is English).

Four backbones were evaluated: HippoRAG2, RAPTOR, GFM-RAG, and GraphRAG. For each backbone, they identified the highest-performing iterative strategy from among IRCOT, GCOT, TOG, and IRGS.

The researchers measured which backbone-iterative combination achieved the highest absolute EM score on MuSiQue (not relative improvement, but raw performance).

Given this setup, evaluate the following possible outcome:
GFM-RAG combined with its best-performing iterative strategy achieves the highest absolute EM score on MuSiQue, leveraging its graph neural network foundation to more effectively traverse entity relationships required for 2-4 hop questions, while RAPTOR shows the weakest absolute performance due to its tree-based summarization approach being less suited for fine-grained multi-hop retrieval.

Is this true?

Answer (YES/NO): NO